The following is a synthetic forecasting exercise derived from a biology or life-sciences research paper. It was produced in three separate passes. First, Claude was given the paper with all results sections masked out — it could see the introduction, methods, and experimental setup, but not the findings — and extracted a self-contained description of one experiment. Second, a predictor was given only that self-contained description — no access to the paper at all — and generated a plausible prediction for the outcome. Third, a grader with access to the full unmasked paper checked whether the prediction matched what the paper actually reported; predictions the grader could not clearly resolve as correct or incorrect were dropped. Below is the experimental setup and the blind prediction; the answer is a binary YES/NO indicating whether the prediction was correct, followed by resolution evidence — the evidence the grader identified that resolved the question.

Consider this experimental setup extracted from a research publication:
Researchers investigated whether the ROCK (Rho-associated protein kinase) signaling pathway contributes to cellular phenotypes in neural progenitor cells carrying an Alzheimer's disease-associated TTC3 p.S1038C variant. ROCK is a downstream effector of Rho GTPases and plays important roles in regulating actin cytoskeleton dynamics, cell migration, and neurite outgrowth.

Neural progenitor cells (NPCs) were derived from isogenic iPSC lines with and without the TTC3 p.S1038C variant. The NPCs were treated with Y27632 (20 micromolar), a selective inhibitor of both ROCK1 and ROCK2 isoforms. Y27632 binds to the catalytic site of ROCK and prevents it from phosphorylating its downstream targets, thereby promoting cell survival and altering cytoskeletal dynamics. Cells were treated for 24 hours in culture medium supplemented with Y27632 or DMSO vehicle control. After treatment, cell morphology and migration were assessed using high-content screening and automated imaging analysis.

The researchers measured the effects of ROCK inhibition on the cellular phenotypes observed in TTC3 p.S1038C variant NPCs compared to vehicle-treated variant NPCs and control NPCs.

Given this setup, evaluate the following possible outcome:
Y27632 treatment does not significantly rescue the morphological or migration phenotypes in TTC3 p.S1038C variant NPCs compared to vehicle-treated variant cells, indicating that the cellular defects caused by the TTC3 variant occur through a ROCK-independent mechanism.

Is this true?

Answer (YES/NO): NO